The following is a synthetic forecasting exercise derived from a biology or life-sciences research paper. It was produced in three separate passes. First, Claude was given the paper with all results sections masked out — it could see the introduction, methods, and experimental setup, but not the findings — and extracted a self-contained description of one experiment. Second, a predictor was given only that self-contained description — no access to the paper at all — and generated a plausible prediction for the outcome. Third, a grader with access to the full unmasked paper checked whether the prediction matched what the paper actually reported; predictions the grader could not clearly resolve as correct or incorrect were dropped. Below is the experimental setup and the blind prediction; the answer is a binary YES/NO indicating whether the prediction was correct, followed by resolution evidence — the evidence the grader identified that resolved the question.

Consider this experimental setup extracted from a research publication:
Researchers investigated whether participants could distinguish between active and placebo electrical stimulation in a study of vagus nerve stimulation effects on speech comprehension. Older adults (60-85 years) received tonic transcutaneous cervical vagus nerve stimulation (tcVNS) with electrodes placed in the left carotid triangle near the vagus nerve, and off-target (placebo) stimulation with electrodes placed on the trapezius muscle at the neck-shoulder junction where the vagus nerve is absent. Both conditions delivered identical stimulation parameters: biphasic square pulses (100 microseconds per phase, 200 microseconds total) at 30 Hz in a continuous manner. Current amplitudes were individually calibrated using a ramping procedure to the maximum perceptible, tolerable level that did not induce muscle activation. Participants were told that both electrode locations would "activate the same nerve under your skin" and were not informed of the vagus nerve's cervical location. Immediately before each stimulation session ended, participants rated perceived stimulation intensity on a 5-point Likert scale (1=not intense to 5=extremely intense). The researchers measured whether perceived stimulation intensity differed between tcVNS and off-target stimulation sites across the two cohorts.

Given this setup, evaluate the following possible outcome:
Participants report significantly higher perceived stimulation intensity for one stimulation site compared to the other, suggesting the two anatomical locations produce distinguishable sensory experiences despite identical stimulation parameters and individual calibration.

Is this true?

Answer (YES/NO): NO